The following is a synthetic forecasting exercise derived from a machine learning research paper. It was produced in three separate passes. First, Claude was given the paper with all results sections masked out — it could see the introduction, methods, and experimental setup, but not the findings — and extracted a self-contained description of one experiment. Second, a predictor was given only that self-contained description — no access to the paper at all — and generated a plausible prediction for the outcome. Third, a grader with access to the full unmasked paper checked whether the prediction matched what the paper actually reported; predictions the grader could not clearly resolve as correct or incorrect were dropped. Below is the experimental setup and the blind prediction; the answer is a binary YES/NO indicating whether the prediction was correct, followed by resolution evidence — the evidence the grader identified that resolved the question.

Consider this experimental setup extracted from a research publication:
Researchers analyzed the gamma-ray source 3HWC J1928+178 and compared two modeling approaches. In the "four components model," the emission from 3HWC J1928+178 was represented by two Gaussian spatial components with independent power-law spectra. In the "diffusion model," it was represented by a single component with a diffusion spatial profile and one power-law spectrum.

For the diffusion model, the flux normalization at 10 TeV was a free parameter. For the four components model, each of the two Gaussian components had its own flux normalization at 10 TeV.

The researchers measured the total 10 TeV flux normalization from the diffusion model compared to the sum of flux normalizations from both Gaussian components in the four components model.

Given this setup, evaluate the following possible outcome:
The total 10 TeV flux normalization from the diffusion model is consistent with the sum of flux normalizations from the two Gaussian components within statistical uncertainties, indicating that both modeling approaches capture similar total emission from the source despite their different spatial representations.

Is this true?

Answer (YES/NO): YES